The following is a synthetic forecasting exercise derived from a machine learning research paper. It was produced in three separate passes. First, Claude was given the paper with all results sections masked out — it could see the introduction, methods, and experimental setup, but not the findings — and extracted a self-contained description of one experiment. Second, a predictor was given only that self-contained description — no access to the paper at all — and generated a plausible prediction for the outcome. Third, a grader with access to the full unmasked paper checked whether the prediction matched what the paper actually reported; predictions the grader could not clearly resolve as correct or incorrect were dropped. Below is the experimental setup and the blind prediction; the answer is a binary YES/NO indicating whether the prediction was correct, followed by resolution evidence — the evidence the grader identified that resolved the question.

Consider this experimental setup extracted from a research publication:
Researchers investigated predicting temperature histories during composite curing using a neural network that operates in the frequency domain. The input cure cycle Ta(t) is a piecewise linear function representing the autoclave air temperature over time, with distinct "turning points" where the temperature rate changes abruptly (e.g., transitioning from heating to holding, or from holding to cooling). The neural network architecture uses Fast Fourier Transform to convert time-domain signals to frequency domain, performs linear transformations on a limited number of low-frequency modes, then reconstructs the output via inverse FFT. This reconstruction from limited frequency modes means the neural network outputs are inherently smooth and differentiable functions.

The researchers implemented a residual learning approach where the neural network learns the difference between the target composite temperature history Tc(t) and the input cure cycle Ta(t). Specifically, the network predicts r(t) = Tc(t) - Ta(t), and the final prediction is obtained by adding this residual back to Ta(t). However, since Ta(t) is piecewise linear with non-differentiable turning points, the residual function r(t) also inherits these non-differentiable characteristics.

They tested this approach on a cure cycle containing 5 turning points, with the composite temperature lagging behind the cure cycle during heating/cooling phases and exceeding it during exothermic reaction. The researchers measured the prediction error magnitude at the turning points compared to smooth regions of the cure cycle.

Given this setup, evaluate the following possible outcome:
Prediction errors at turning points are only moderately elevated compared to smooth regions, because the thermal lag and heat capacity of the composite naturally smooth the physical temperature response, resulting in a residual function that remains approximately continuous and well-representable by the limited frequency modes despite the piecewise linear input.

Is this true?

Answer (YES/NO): NO